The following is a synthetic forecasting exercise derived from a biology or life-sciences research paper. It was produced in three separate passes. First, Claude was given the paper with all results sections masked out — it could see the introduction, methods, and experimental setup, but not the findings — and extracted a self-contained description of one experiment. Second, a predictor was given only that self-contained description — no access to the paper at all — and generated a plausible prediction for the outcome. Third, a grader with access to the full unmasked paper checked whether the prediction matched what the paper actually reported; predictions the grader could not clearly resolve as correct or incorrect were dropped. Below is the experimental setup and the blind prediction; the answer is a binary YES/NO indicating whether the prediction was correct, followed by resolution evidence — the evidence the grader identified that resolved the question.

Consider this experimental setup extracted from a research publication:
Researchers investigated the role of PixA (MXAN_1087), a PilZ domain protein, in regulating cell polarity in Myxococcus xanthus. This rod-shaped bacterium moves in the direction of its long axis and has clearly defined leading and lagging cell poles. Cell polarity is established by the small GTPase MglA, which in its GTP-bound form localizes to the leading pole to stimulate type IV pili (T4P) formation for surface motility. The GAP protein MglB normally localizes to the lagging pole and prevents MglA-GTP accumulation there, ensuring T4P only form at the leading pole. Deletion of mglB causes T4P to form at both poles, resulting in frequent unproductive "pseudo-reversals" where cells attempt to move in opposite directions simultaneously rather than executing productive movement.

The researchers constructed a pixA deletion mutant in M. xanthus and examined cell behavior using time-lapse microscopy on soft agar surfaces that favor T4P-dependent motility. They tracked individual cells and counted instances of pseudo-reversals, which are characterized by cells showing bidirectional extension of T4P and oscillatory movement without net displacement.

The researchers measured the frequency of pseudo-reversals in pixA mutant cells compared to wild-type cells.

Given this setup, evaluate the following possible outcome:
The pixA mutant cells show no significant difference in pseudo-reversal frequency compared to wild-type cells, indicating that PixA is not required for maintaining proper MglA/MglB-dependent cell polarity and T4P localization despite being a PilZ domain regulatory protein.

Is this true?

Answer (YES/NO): NO